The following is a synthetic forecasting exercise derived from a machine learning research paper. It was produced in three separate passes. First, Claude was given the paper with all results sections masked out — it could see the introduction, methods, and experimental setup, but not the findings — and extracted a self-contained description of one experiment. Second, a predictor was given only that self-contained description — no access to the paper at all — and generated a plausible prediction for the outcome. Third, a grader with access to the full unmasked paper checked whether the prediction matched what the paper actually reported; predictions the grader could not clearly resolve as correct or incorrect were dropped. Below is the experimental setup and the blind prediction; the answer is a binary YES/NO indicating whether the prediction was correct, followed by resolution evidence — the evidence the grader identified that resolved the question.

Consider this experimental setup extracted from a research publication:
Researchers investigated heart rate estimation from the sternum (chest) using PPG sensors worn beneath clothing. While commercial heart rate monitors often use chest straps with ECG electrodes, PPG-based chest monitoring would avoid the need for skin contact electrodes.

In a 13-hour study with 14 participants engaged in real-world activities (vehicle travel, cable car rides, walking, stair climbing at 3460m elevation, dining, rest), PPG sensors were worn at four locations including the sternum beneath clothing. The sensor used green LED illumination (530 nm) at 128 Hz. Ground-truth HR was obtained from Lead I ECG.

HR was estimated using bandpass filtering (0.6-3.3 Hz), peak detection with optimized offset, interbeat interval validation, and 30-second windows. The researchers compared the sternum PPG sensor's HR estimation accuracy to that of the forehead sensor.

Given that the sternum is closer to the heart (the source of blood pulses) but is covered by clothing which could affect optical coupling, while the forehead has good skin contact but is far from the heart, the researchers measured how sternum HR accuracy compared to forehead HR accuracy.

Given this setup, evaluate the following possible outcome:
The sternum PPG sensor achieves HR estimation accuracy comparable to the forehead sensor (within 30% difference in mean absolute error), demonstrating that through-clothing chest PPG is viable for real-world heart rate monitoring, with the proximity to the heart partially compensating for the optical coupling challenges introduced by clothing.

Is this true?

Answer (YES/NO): YES